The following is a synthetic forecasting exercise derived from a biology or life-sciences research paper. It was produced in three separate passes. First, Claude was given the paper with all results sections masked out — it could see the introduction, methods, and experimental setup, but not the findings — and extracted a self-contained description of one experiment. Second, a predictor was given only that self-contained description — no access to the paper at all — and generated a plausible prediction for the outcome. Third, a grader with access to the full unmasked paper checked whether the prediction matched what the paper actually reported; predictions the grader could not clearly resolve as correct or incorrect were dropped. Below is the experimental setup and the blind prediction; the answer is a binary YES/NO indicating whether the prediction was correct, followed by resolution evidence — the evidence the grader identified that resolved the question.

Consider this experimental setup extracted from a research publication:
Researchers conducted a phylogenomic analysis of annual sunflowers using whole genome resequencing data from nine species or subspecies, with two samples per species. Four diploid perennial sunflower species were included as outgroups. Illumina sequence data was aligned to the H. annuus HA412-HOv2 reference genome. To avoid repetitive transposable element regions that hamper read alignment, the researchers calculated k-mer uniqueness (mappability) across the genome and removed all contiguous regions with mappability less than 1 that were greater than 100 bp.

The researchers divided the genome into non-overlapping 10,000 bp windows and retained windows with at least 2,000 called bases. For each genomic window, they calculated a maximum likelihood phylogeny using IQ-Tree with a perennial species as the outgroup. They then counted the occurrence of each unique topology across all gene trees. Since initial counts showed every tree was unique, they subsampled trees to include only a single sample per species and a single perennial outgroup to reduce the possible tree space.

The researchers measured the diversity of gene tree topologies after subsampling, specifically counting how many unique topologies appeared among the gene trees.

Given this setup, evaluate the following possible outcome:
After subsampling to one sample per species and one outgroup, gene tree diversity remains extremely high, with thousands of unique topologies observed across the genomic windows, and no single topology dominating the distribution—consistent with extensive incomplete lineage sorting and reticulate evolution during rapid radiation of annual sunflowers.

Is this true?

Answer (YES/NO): YES